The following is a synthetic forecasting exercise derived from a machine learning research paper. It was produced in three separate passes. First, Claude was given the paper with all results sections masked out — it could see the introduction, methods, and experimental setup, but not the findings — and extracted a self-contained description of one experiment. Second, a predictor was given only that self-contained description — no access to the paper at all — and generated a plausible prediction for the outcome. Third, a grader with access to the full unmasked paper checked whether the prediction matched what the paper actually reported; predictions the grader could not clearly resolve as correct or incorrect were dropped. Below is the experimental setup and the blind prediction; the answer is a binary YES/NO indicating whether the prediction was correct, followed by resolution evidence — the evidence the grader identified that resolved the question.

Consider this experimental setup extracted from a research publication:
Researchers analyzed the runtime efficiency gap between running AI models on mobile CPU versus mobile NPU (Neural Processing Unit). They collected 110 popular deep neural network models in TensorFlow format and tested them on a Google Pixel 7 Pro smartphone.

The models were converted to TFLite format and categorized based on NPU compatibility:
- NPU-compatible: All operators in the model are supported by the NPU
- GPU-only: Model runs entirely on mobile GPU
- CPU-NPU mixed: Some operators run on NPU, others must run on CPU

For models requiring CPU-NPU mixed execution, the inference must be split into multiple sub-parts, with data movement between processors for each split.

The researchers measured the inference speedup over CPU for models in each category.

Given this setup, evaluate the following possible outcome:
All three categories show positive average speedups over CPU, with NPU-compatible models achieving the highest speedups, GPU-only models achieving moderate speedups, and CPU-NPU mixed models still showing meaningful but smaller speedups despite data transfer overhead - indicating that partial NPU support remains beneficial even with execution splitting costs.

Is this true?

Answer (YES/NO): NO